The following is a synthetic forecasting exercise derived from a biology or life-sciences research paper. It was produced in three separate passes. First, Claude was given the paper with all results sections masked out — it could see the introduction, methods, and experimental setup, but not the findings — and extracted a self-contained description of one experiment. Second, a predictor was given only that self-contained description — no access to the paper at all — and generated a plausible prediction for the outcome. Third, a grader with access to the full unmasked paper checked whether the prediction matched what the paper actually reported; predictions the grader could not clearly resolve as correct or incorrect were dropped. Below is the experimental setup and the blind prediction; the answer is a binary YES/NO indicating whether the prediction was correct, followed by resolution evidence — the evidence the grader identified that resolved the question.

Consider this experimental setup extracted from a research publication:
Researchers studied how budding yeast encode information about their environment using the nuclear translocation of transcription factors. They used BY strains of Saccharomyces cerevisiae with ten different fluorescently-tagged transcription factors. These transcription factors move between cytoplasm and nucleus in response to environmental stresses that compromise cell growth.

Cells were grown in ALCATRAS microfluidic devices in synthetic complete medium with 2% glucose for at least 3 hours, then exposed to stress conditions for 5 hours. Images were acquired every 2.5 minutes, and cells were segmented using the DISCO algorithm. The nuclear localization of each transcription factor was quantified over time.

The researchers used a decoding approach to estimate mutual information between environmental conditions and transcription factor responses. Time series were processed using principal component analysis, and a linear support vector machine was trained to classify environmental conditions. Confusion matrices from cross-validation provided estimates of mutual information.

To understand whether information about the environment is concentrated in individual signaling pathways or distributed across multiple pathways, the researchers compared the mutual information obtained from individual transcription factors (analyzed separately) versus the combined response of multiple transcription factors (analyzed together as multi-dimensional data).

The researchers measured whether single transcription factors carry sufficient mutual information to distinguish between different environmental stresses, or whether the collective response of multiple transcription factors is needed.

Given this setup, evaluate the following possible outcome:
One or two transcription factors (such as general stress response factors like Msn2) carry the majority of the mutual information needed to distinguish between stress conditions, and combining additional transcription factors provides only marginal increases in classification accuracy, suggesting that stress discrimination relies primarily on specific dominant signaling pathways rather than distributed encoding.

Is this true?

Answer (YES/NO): NO